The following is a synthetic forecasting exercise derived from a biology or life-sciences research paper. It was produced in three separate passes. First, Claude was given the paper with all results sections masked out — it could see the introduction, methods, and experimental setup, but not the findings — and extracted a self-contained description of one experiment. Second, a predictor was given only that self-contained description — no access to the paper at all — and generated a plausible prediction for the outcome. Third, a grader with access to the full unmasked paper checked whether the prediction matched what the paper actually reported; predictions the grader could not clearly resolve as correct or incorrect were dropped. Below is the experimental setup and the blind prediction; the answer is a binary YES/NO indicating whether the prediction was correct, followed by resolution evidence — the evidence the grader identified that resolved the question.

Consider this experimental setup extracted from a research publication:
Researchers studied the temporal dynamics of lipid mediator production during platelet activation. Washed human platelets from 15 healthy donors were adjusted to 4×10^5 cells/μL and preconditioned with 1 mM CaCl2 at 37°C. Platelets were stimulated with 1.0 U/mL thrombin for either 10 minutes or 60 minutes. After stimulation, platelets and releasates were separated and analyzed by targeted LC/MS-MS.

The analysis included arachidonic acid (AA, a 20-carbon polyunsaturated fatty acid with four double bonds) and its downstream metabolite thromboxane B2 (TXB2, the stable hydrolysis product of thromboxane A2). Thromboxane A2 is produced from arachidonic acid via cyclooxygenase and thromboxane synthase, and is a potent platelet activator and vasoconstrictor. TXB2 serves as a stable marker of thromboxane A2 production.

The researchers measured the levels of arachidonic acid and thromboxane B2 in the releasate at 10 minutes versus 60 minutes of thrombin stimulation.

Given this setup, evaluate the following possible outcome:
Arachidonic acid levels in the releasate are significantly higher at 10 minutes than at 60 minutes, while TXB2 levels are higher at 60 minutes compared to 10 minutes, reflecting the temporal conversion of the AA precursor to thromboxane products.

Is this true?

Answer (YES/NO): NO